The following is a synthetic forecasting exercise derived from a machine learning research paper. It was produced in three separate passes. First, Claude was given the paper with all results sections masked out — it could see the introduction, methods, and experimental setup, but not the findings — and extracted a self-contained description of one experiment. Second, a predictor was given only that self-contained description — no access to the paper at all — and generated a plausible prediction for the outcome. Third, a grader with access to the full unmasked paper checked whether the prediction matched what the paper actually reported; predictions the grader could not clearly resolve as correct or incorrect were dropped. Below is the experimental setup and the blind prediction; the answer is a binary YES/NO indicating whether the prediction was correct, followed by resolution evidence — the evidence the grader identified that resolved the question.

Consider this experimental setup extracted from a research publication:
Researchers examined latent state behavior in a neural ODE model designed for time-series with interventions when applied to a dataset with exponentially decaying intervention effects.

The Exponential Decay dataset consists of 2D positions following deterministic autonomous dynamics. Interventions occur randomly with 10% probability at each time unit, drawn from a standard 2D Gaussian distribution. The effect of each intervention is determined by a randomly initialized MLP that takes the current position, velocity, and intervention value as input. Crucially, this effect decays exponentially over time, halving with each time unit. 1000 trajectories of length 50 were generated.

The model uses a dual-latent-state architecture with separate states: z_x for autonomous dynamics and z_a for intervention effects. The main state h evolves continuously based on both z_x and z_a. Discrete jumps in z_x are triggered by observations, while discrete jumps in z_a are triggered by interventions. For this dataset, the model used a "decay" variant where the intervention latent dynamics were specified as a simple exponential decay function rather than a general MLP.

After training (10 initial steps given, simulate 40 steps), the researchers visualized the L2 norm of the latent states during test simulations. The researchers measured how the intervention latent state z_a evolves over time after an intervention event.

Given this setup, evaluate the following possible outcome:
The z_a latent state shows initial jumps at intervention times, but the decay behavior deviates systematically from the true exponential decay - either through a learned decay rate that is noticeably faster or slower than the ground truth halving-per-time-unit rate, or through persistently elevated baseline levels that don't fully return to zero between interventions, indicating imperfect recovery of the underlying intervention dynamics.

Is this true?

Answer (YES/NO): NO